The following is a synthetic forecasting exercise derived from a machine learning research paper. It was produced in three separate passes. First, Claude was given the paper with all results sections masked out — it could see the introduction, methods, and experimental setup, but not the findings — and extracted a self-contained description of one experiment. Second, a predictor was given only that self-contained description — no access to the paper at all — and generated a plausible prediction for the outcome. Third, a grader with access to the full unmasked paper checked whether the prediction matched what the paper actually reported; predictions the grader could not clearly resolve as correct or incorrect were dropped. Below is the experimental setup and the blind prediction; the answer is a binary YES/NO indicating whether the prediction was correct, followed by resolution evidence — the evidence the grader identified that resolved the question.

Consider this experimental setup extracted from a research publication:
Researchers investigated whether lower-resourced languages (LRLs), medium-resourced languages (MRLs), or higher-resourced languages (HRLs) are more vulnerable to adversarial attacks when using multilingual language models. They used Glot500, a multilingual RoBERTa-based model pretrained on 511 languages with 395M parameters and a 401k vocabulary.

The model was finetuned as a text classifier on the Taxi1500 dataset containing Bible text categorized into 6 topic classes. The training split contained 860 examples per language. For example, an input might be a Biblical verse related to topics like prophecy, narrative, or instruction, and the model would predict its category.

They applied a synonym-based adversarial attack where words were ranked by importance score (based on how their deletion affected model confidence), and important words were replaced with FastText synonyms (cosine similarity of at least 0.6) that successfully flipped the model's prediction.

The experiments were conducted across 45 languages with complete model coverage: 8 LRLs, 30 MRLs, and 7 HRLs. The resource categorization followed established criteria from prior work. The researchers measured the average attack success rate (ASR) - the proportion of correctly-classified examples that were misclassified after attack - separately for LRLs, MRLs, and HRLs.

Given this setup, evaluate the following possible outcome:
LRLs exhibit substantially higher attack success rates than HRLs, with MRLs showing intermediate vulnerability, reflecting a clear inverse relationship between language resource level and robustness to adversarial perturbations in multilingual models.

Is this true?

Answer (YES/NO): NO